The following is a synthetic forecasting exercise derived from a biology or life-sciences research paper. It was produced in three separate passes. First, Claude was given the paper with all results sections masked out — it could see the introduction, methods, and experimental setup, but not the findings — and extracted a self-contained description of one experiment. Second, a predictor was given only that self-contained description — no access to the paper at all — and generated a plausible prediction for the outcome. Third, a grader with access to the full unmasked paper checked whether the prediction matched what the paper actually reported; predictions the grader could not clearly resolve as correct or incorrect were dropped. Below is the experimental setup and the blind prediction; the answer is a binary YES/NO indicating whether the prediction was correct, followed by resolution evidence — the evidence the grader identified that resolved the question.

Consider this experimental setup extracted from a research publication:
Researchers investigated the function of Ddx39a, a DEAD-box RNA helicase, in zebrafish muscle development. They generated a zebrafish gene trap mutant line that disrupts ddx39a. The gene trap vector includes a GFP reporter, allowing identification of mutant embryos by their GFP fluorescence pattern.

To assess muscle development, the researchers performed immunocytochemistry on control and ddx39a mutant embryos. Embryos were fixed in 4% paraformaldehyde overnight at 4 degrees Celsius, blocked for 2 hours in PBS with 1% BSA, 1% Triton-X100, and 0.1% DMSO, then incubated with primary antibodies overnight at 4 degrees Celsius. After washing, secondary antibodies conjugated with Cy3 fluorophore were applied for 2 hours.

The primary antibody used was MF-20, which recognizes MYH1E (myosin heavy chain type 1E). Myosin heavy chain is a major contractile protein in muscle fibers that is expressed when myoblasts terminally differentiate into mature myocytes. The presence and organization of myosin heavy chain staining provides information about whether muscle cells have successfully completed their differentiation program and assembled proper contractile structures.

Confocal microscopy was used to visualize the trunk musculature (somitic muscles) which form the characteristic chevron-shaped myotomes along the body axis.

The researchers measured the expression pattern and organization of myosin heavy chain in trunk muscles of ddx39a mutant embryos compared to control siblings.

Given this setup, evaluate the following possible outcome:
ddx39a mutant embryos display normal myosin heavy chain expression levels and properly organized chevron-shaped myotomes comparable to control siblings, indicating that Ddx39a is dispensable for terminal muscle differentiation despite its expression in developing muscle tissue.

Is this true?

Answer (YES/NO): NO